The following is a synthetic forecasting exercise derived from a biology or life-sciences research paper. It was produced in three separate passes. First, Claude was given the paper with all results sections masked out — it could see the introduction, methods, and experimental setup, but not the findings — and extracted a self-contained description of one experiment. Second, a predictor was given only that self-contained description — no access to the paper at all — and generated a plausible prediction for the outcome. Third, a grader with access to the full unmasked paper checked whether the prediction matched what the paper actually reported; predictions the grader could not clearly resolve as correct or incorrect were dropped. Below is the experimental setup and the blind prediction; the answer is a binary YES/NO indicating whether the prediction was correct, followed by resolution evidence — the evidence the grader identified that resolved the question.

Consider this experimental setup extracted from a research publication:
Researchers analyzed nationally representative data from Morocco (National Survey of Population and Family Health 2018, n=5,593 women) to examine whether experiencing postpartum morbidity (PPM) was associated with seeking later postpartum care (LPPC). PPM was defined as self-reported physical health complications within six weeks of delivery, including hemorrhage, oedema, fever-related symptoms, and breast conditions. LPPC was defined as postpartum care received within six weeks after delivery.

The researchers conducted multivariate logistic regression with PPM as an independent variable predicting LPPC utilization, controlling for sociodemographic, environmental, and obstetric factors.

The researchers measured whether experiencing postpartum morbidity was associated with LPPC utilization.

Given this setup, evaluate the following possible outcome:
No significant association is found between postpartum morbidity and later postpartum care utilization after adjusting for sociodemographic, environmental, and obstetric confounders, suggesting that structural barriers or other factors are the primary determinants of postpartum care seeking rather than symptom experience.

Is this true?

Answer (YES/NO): NO